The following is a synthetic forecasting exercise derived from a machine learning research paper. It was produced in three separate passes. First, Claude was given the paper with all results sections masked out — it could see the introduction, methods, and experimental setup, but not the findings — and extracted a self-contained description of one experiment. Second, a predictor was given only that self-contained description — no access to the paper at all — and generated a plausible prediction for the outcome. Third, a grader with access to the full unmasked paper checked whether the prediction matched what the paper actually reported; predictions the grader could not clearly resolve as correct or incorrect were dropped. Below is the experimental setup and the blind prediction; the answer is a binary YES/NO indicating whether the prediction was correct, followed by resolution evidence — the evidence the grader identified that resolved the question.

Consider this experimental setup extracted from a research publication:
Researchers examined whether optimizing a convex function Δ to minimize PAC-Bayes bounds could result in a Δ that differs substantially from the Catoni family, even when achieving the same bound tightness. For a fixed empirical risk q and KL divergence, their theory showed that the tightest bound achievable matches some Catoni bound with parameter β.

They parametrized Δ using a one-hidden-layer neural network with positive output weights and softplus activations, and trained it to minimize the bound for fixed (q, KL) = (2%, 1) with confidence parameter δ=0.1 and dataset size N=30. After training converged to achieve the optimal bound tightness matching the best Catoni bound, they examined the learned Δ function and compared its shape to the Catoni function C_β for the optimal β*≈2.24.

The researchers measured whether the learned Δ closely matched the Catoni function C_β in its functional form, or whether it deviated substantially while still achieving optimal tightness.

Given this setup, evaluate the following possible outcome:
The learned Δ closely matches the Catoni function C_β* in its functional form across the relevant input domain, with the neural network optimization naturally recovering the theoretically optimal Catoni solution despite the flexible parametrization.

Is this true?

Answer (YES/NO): NO